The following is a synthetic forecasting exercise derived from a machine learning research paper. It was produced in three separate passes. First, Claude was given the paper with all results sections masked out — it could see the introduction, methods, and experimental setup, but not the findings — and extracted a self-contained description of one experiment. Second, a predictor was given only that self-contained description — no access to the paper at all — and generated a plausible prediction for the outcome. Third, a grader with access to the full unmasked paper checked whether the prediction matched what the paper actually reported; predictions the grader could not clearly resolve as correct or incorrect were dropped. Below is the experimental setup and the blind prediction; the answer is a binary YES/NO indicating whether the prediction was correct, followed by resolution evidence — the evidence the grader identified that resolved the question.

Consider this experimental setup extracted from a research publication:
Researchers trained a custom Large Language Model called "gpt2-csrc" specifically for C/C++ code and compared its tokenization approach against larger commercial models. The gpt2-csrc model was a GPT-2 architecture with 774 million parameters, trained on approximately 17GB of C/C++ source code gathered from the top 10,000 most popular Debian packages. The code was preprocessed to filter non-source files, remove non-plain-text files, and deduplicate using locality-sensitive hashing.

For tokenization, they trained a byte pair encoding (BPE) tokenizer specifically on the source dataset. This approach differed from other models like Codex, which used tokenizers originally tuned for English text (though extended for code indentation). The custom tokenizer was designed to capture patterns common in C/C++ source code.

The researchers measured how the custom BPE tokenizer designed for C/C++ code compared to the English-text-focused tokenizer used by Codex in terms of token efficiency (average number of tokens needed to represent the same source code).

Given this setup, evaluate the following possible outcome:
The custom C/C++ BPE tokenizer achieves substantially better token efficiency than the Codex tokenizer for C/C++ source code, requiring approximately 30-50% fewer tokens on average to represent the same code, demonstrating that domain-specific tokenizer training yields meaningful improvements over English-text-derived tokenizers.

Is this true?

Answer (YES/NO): NO